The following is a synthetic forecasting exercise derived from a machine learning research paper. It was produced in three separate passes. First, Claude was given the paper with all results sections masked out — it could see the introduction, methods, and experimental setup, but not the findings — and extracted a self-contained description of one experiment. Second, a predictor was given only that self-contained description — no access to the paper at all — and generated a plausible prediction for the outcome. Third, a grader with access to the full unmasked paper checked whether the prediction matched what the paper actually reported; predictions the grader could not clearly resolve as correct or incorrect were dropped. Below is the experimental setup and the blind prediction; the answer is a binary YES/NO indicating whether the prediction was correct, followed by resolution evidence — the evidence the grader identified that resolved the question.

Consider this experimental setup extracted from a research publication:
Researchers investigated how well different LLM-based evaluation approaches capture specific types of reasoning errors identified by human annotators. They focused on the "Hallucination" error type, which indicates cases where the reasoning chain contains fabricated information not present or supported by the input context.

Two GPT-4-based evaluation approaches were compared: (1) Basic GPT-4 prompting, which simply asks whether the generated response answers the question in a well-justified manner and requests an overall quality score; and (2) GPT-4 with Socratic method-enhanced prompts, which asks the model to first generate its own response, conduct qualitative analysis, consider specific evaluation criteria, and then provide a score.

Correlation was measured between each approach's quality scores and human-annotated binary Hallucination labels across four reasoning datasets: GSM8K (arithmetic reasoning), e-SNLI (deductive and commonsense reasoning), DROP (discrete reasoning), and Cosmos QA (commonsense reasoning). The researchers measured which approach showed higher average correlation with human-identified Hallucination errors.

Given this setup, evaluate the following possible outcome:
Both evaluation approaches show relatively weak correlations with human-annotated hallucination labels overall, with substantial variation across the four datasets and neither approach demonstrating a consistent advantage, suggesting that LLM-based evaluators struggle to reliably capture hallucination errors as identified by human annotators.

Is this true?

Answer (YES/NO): YES